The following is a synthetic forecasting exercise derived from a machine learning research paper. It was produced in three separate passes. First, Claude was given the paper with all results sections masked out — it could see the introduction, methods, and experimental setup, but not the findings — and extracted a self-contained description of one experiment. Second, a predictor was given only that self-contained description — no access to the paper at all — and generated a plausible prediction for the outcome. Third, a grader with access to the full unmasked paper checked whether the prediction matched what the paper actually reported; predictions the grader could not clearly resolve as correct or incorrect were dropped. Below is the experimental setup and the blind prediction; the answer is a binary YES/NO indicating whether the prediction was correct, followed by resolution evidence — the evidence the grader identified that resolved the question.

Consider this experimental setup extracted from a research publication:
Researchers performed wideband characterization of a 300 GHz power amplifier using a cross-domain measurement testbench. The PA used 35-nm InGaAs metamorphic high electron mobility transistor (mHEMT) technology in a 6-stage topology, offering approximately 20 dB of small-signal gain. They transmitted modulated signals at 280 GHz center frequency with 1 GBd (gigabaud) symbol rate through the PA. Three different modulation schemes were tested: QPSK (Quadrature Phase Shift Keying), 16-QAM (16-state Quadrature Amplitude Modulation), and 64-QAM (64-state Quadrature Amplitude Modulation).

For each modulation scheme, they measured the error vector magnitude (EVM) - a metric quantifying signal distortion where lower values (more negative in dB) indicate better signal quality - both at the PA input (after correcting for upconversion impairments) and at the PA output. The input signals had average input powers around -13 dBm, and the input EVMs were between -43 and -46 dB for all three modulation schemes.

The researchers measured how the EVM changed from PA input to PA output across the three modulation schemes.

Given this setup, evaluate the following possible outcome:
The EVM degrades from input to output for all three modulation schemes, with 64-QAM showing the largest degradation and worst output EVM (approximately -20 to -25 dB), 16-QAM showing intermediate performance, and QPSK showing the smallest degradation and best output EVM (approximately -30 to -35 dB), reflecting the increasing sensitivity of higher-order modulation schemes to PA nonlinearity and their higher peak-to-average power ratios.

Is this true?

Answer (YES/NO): NO